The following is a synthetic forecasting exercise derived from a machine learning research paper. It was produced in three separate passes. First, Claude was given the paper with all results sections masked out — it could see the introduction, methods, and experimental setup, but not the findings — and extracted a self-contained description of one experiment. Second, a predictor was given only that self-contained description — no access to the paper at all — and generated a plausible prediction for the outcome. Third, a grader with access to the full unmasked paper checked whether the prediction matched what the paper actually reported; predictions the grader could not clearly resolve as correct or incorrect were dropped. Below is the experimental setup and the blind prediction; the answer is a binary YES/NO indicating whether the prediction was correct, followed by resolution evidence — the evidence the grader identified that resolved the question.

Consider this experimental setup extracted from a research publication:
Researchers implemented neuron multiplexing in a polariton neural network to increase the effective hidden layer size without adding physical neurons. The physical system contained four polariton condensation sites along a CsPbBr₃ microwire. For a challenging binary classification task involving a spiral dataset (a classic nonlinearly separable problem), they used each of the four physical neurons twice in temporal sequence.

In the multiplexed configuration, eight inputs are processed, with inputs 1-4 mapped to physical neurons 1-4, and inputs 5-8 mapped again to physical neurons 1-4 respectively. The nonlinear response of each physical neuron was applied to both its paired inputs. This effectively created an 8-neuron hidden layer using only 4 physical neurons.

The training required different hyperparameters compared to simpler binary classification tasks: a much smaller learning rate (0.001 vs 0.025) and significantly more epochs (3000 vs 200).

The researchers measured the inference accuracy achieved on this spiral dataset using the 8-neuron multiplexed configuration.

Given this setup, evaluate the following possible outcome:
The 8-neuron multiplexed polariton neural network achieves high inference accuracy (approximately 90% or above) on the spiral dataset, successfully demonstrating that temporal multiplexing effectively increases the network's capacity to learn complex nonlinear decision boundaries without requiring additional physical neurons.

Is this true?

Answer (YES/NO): YES